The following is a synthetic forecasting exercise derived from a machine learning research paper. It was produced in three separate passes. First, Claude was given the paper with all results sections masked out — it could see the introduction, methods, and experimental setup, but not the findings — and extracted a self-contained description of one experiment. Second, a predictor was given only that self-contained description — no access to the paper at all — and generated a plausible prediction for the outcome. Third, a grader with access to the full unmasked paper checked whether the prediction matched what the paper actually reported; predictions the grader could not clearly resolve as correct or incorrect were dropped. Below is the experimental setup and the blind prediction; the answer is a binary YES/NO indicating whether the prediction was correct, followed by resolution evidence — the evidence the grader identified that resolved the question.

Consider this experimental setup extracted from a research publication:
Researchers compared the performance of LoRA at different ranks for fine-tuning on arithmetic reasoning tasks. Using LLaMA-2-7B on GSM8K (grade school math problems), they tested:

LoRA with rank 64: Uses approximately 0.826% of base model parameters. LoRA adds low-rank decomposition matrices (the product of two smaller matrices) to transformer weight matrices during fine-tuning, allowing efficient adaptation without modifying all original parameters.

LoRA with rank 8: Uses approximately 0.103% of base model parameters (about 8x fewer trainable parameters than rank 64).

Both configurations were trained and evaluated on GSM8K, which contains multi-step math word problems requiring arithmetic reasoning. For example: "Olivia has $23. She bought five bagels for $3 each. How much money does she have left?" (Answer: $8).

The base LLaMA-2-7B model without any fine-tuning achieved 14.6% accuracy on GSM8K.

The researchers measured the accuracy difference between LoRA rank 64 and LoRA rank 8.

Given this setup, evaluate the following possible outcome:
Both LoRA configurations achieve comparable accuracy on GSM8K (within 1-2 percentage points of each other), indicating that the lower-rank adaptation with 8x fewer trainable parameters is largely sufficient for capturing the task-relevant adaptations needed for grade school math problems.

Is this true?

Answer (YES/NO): YES